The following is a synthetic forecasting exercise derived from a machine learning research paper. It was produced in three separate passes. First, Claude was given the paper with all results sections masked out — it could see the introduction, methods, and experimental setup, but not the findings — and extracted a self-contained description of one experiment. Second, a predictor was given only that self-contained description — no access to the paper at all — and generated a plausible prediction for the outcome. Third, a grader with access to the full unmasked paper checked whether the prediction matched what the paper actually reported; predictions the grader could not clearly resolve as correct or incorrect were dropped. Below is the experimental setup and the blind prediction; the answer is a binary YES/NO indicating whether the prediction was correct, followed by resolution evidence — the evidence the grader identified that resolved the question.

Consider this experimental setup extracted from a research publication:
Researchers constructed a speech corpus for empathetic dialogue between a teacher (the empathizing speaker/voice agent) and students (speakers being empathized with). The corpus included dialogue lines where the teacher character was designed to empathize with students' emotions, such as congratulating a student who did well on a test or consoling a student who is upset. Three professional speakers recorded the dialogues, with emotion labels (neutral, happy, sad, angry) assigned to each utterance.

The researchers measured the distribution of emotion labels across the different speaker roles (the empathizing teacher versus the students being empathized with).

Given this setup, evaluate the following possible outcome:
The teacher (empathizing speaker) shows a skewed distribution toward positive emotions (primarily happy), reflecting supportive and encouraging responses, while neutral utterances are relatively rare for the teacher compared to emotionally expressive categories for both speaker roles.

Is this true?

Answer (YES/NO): NO